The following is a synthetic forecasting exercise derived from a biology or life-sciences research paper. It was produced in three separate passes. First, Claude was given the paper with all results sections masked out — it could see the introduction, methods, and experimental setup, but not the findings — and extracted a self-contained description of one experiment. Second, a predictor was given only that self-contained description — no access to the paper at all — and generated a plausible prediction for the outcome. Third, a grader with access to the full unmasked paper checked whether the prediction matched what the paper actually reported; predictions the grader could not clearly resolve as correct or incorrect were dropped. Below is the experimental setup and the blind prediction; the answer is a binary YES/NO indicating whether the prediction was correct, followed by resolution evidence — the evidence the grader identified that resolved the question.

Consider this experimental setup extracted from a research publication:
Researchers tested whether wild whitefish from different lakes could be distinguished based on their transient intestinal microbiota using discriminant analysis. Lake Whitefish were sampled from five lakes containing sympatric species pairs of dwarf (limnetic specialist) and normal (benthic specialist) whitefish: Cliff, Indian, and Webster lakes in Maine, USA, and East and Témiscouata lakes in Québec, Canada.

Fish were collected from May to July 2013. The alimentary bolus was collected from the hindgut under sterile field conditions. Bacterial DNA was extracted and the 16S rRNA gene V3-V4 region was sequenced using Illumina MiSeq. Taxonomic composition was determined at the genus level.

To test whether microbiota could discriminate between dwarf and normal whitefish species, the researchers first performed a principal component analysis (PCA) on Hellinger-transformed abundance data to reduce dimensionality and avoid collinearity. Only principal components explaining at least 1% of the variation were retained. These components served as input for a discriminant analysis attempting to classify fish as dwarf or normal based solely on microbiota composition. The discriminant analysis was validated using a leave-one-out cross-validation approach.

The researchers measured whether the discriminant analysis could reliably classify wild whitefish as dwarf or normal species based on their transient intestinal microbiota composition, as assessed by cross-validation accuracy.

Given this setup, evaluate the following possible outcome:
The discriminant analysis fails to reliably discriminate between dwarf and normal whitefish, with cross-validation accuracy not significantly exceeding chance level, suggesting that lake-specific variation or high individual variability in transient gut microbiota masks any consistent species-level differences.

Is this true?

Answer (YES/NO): NO